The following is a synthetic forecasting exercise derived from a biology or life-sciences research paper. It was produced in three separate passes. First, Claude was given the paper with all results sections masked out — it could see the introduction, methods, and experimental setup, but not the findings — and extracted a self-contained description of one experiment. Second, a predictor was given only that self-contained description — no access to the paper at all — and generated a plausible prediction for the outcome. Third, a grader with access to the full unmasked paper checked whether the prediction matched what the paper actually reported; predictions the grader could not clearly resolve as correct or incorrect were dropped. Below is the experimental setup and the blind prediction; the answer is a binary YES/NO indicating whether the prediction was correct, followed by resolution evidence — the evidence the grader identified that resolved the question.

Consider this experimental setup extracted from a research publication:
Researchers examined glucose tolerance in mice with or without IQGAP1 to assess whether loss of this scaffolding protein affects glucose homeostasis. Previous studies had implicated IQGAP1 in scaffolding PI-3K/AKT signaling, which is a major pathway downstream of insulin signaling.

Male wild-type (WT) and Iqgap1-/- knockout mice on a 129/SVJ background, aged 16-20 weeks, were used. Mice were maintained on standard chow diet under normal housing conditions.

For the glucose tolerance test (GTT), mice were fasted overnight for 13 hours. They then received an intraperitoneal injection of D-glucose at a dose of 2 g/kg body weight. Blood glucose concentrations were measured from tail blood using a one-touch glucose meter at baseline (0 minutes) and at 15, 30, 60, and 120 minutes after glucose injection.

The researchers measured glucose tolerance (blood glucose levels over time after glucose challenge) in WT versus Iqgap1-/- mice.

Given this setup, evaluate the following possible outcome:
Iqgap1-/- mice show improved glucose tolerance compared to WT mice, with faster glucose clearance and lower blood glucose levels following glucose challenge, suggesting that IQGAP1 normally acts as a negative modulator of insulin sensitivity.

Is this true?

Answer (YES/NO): NO